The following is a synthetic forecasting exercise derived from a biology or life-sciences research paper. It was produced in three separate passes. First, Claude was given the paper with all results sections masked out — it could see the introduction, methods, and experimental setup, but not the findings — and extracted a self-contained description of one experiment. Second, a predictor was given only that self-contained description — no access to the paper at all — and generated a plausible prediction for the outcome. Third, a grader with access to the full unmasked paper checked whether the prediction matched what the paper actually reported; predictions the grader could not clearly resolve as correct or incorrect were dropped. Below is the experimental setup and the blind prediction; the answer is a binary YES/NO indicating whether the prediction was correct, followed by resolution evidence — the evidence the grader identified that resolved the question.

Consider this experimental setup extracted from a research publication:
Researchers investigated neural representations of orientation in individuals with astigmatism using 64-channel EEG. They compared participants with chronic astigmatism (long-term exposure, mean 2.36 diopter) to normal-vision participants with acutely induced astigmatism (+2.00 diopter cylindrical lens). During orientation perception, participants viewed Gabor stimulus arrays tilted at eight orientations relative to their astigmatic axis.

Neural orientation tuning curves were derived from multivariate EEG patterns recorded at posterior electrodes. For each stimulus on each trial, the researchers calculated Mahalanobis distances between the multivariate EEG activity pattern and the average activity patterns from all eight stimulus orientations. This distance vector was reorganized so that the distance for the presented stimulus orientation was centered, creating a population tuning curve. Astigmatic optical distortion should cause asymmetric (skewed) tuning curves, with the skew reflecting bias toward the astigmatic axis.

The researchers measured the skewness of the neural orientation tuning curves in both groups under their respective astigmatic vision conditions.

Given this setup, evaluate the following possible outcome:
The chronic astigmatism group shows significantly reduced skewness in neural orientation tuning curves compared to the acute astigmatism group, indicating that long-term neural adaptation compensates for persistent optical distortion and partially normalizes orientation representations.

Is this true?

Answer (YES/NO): YES